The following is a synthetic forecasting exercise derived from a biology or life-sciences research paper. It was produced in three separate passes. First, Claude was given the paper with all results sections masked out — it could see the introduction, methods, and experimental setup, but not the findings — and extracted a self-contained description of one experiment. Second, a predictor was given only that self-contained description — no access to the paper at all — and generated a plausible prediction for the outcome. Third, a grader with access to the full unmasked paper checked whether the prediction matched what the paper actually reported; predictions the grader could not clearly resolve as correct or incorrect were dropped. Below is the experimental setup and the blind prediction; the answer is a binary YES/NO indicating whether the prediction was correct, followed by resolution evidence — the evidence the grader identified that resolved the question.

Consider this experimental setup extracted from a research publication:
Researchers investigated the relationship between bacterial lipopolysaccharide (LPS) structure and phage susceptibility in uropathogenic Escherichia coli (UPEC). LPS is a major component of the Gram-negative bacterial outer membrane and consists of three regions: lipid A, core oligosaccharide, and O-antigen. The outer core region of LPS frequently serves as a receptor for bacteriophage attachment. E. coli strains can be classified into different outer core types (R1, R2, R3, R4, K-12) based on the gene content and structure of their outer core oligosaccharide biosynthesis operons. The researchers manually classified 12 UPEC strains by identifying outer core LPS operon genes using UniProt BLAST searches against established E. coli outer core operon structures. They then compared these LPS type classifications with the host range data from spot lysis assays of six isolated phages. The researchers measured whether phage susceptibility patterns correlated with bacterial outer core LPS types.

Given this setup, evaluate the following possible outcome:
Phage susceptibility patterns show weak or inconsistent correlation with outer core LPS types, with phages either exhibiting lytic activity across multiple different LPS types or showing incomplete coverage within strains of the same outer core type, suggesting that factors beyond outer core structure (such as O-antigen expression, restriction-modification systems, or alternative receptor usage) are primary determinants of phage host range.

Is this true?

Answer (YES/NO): YES